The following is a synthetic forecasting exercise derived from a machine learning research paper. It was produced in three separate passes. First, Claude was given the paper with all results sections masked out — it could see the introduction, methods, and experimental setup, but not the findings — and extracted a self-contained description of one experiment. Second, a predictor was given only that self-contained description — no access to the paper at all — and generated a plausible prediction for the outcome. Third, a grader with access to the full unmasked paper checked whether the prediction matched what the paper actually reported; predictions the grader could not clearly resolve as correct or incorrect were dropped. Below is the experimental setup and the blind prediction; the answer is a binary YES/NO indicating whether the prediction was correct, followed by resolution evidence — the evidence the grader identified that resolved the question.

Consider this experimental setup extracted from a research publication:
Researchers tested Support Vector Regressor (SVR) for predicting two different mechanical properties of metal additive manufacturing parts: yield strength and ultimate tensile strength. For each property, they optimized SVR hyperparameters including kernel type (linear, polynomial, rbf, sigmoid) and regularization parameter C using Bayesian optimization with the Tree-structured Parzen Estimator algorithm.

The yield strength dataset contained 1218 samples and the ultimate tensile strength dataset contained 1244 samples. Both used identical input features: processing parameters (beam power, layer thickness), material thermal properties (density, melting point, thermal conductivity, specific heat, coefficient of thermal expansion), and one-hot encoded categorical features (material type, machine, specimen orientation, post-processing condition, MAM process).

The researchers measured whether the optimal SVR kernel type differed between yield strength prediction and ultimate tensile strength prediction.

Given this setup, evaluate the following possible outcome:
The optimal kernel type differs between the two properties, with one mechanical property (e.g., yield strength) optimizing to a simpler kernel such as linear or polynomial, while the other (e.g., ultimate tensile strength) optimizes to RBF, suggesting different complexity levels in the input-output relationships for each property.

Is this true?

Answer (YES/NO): YES